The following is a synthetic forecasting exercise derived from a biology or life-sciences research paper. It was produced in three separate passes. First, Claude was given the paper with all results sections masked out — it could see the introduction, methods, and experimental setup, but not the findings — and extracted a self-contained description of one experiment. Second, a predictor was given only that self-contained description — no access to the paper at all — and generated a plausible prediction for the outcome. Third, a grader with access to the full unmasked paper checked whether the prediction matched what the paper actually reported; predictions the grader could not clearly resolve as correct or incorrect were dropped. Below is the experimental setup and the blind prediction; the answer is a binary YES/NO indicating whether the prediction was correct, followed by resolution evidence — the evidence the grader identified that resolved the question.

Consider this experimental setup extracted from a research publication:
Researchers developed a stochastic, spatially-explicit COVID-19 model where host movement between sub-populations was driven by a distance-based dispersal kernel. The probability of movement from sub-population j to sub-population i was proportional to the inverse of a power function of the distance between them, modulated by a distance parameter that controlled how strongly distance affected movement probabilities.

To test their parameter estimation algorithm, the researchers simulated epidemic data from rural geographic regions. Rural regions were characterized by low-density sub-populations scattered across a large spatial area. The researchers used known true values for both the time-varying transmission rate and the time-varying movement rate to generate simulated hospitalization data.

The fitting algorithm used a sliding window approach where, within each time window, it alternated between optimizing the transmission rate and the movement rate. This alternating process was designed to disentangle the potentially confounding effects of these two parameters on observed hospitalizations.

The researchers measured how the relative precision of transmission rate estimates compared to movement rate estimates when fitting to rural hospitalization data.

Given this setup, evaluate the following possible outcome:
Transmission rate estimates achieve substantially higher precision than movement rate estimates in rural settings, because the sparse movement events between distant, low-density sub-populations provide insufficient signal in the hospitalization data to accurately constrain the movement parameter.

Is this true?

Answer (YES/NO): YES